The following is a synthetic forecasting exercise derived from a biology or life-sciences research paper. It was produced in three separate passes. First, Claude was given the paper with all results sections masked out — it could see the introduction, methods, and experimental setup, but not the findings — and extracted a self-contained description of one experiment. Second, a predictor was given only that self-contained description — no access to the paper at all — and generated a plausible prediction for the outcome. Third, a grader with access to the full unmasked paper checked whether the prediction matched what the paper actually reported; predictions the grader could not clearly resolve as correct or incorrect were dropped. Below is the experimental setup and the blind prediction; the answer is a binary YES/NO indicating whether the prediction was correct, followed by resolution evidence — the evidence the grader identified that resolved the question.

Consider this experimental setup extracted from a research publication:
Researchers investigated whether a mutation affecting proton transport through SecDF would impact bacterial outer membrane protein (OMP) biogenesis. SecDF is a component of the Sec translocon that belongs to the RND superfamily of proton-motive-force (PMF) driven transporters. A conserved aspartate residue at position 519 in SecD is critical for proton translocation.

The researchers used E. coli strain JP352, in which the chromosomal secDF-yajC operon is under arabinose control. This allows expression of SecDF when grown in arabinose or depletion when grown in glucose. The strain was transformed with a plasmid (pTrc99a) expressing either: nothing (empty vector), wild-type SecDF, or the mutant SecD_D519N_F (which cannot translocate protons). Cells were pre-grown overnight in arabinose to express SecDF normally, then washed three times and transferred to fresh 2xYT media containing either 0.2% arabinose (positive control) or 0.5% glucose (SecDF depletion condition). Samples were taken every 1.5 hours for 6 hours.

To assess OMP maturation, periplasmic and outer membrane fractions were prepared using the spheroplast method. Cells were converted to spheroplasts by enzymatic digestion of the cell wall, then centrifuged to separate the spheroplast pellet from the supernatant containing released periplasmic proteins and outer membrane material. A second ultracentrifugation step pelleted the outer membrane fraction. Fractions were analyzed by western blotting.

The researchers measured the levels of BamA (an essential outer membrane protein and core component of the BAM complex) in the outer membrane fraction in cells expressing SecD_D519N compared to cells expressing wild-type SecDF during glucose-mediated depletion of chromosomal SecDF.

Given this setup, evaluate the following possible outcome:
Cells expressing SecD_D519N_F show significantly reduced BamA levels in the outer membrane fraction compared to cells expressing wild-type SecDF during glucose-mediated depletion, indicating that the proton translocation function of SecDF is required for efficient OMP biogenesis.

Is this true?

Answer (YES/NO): NO